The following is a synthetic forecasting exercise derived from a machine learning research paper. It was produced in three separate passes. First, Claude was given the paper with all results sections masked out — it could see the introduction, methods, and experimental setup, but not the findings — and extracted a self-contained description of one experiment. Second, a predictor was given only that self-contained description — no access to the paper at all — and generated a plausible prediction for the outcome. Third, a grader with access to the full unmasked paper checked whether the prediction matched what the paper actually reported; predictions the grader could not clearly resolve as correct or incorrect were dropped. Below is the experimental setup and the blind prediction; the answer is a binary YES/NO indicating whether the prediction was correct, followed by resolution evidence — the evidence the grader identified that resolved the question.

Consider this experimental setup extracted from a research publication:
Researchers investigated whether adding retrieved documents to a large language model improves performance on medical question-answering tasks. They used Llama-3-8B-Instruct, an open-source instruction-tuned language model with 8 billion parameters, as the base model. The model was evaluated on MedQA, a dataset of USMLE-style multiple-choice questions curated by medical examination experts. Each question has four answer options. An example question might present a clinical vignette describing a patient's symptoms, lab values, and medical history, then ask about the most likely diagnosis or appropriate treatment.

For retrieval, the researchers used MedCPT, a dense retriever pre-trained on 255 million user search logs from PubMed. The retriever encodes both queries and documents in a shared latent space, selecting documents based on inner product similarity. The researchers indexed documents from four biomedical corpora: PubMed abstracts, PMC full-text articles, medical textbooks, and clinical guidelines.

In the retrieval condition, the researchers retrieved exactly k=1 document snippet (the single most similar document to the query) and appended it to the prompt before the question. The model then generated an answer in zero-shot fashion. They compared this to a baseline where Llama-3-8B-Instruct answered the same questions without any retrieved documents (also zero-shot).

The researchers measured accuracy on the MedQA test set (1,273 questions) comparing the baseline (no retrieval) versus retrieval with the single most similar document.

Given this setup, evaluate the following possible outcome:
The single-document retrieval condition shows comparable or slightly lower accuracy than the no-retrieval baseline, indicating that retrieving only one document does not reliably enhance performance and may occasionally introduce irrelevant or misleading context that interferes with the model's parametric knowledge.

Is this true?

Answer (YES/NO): YES